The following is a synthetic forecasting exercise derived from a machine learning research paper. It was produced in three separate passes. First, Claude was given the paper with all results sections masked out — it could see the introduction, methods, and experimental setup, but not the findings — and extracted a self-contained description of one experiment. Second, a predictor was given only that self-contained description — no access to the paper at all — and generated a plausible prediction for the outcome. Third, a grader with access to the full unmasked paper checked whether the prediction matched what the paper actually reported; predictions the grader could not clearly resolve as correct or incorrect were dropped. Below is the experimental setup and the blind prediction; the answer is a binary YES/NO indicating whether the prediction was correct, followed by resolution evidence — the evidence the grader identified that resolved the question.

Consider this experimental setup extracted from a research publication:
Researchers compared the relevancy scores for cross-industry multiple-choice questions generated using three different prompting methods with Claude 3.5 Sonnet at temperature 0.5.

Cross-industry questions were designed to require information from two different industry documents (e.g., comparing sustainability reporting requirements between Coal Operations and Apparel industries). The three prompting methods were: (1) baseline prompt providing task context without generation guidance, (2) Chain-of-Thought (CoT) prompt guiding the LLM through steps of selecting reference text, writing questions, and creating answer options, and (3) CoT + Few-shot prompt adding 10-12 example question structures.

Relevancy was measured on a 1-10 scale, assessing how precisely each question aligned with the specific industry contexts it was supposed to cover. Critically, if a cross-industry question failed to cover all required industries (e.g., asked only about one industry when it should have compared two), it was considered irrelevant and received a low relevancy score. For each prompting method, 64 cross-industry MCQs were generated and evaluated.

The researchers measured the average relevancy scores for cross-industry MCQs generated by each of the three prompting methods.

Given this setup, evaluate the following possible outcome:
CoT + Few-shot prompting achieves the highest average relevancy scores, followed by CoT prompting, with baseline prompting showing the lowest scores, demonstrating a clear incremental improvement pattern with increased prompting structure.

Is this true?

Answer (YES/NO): YES